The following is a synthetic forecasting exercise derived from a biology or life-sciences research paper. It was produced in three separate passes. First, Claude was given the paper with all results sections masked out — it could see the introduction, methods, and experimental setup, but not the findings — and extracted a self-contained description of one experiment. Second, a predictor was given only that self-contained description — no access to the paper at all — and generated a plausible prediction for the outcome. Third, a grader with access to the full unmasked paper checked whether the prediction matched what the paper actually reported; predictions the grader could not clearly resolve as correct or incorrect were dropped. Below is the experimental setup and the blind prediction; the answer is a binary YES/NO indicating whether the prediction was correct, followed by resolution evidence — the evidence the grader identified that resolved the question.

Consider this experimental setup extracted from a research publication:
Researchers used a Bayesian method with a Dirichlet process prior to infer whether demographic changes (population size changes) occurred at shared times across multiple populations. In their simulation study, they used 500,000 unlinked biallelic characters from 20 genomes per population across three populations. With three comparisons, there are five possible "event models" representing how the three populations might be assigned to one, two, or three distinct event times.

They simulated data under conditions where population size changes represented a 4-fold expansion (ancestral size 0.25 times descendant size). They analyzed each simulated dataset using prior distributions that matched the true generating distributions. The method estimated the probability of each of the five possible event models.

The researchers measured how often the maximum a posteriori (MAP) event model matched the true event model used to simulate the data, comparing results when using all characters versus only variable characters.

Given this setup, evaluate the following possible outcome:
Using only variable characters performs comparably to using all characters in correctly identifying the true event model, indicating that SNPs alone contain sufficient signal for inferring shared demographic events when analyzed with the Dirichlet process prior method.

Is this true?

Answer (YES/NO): NO